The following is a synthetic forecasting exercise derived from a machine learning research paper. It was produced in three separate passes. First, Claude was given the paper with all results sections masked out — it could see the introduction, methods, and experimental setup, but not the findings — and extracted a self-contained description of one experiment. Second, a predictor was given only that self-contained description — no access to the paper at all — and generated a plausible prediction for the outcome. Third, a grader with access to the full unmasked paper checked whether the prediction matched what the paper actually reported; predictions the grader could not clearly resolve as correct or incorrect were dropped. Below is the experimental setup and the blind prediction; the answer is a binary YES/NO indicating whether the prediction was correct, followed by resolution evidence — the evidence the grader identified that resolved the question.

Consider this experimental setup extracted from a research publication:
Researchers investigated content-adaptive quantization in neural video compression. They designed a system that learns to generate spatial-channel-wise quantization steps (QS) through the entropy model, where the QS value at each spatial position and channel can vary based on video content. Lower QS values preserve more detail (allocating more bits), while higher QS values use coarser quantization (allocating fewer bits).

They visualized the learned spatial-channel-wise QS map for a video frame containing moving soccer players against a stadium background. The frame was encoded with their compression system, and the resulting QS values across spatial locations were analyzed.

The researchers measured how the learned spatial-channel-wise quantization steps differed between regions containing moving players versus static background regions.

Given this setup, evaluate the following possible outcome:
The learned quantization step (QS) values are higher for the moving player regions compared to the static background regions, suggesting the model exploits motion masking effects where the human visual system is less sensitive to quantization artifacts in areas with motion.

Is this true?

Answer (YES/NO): NO